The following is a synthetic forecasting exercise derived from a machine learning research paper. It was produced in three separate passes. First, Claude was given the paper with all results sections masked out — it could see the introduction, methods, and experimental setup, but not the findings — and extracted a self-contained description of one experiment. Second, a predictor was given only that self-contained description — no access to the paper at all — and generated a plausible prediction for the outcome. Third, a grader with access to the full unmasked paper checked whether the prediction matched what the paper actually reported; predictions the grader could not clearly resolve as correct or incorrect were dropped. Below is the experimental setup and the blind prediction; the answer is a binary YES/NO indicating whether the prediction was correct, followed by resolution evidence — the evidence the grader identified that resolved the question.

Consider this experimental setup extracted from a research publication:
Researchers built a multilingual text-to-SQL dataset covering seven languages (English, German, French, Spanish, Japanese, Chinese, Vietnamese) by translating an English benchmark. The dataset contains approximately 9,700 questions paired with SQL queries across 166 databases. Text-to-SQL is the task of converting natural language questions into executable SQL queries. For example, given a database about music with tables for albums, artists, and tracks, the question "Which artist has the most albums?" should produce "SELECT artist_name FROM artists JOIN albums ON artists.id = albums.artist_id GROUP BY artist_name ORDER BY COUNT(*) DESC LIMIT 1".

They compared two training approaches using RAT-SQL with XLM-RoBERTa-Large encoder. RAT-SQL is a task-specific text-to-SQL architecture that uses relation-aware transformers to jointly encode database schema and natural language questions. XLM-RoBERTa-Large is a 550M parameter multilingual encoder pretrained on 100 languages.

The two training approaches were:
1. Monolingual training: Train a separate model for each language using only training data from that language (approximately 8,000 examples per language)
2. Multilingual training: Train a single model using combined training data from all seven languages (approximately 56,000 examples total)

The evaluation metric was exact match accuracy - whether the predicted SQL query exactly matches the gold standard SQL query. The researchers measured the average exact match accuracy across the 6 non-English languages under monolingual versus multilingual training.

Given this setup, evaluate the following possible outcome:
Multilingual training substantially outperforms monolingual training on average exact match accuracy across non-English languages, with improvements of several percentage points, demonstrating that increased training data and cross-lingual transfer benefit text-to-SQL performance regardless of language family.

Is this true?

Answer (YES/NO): YES